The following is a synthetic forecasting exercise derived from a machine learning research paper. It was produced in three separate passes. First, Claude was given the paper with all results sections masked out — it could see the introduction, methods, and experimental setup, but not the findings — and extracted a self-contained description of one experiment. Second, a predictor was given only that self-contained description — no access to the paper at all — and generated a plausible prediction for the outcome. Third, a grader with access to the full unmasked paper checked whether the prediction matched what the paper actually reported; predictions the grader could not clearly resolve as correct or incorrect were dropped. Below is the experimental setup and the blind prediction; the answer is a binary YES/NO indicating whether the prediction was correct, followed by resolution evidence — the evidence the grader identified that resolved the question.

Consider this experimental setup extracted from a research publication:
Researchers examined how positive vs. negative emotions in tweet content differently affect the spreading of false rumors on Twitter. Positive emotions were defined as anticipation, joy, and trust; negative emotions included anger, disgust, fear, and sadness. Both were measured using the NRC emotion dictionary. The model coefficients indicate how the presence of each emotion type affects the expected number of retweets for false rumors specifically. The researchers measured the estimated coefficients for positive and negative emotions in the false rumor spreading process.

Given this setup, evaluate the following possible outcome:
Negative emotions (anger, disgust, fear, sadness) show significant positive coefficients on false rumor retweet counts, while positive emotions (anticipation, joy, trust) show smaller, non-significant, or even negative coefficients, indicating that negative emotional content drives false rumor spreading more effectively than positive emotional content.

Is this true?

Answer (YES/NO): NO